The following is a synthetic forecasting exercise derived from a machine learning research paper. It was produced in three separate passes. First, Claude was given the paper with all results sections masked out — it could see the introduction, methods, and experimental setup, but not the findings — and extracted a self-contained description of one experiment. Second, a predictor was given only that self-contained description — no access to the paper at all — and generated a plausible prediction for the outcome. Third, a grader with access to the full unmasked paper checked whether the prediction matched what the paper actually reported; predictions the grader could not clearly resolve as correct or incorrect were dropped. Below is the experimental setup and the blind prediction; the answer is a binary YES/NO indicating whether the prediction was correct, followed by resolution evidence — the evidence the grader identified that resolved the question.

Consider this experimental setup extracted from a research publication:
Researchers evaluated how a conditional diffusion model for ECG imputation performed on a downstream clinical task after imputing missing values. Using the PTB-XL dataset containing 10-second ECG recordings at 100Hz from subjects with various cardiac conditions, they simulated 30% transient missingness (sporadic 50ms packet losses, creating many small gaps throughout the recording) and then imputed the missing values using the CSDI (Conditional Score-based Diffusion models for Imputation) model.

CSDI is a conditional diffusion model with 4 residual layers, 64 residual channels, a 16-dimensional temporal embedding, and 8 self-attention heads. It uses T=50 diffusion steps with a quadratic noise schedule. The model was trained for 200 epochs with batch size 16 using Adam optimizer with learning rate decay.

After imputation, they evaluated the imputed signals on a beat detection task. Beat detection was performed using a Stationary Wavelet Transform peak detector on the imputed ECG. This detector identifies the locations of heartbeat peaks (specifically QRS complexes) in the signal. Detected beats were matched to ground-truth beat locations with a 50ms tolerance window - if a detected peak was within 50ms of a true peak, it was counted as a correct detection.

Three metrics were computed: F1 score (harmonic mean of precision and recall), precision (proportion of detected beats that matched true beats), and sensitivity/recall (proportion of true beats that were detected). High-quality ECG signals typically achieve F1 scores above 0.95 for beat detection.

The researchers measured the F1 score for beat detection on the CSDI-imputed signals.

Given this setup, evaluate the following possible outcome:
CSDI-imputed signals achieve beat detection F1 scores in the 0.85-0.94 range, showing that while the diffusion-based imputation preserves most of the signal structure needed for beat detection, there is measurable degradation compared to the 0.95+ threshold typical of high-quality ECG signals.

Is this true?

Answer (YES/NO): NO